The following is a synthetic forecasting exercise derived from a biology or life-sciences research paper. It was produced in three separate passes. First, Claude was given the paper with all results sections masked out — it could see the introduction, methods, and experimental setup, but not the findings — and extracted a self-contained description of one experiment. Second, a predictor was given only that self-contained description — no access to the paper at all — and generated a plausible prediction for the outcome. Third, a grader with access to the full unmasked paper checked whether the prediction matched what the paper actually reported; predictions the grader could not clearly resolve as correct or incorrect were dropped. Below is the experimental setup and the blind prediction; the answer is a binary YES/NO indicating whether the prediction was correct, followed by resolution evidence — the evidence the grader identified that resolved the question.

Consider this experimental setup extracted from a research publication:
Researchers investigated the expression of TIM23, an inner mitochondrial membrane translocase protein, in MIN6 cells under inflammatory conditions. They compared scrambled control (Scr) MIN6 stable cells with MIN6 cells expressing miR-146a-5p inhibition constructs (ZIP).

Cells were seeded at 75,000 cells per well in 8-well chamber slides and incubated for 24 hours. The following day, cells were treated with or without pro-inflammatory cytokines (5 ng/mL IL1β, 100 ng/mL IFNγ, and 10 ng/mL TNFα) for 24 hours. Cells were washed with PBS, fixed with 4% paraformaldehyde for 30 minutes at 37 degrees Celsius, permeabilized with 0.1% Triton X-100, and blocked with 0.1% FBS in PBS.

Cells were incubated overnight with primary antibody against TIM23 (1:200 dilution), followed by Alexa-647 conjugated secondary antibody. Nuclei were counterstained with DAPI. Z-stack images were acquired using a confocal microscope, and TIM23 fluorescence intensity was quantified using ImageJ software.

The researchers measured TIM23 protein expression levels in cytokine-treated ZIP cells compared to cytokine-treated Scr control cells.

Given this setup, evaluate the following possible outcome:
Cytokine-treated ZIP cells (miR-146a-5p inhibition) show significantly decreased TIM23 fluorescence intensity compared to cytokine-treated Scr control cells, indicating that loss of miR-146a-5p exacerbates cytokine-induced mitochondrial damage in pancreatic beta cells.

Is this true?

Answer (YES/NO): NO